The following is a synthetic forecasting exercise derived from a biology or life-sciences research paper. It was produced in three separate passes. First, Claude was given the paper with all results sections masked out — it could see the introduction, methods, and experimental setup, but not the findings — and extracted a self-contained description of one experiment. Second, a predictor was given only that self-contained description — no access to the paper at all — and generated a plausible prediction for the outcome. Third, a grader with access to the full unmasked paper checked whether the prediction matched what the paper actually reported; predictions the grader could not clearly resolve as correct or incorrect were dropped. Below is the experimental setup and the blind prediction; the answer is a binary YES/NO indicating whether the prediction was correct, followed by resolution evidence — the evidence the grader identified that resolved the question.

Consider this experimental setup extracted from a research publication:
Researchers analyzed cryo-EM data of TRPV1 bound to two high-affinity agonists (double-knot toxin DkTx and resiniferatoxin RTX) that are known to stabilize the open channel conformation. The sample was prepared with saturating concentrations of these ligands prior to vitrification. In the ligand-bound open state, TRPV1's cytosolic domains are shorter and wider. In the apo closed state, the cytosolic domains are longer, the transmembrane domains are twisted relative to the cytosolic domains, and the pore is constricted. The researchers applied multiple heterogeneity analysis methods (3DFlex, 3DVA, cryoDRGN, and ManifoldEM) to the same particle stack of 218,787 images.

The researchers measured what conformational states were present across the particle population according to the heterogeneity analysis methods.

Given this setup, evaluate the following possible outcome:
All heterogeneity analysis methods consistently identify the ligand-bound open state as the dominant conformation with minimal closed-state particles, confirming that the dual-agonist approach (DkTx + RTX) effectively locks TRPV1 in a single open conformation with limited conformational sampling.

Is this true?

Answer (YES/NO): NO